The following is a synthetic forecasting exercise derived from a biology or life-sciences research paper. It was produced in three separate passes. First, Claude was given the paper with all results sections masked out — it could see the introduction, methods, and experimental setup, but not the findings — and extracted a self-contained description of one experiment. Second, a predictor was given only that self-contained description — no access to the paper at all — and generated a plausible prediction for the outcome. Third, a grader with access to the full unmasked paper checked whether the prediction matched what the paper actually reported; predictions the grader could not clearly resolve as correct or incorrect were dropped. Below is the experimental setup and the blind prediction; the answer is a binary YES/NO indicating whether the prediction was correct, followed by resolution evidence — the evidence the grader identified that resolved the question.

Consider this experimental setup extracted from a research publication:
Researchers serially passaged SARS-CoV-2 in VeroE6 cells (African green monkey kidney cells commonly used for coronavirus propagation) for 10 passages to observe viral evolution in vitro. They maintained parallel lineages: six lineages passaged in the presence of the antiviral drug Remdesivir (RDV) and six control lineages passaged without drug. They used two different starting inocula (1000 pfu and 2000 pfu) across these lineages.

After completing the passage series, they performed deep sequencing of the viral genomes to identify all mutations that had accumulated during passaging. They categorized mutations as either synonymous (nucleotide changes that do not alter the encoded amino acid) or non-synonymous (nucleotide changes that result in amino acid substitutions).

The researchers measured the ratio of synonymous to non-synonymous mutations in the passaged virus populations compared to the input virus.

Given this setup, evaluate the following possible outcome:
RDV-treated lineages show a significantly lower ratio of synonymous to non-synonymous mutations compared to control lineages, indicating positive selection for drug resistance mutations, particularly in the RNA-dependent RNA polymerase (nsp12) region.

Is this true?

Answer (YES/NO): NO